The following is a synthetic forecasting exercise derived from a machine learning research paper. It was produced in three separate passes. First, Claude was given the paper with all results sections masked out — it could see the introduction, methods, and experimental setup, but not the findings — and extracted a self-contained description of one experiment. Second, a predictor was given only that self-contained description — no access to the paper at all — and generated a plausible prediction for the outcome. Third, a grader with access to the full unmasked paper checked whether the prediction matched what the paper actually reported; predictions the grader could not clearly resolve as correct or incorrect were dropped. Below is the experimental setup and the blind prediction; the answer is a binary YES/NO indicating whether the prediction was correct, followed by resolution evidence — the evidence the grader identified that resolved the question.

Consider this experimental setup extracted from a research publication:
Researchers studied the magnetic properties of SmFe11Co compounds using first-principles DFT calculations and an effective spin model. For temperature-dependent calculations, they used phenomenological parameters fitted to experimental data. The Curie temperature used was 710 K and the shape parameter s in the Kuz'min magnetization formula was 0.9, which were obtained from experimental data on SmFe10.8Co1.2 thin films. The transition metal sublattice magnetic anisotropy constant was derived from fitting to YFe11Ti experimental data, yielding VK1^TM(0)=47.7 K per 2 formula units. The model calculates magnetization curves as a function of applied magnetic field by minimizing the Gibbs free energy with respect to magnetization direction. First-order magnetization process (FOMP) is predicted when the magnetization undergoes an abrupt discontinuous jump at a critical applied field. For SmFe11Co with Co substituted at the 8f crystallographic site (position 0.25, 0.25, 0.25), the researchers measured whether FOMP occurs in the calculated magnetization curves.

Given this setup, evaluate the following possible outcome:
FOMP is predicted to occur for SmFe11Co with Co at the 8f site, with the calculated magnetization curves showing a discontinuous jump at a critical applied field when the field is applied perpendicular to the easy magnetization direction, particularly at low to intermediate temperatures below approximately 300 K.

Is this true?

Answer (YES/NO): YES